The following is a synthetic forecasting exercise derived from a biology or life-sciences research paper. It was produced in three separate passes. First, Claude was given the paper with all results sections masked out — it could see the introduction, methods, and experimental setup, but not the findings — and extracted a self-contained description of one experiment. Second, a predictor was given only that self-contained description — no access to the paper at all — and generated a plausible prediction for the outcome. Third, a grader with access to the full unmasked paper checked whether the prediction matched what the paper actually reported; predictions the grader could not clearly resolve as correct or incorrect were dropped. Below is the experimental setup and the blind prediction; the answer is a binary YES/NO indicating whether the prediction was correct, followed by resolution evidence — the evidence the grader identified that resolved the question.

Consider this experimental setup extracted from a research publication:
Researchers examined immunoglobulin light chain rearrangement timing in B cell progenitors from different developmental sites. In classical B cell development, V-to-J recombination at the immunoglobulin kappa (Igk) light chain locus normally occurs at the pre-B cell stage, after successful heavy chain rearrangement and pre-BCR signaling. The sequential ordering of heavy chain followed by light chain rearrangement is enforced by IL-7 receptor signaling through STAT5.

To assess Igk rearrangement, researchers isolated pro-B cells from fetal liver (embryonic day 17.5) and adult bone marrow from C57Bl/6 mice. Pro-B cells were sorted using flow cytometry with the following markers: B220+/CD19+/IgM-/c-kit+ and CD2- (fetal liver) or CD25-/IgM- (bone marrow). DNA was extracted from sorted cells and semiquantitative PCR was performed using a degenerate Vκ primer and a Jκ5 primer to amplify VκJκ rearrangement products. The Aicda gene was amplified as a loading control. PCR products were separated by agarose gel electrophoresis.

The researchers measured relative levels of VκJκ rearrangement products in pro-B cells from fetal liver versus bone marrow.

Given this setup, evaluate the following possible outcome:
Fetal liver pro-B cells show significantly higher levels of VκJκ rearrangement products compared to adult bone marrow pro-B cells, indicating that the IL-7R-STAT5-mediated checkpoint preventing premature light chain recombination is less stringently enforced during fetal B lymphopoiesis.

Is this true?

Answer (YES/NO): YES